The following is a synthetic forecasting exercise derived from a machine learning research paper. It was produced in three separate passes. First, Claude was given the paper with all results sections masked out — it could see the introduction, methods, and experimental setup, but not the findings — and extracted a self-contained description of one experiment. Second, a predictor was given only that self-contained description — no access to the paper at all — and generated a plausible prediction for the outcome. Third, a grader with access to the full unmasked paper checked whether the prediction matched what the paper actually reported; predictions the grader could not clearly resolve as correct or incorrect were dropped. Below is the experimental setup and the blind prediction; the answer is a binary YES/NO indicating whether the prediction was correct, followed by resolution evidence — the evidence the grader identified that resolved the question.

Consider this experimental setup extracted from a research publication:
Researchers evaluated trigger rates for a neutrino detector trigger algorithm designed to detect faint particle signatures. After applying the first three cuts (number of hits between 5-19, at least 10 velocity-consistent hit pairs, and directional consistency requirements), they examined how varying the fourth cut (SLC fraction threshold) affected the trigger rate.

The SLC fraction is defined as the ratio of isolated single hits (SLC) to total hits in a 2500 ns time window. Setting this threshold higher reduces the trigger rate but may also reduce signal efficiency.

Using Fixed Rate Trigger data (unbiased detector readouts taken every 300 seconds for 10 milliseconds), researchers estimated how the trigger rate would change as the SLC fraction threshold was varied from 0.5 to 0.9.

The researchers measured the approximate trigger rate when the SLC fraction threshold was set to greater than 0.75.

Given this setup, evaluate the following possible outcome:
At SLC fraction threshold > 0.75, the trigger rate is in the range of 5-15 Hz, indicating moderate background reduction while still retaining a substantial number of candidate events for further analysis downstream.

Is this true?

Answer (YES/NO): NO